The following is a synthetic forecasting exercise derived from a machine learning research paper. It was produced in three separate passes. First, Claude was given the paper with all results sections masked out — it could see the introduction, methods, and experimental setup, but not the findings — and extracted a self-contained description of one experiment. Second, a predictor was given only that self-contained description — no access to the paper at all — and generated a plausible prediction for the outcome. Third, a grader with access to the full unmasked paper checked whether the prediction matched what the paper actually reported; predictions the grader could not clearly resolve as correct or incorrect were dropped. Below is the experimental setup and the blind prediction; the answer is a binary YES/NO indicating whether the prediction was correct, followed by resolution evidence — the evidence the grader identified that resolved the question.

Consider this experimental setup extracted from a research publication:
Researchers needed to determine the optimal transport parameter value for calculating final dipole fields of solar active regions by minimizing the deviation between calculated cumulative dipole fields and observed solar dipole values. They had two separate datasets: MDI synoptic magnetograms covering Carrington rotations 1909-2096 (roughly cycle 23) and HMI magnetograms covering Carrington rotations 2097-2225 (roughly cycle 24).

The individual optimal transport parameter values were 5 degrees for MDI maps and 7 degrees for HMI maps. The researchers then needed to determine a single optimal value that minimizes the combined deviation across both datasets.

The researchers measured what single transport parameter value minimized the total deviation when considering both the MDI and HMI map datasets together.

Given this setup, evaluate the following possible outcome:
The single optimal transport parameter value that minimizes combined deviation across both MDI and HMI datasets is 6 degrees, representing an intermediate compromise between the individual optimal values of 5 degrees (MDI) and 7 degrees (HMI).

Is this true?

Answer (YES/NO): NO